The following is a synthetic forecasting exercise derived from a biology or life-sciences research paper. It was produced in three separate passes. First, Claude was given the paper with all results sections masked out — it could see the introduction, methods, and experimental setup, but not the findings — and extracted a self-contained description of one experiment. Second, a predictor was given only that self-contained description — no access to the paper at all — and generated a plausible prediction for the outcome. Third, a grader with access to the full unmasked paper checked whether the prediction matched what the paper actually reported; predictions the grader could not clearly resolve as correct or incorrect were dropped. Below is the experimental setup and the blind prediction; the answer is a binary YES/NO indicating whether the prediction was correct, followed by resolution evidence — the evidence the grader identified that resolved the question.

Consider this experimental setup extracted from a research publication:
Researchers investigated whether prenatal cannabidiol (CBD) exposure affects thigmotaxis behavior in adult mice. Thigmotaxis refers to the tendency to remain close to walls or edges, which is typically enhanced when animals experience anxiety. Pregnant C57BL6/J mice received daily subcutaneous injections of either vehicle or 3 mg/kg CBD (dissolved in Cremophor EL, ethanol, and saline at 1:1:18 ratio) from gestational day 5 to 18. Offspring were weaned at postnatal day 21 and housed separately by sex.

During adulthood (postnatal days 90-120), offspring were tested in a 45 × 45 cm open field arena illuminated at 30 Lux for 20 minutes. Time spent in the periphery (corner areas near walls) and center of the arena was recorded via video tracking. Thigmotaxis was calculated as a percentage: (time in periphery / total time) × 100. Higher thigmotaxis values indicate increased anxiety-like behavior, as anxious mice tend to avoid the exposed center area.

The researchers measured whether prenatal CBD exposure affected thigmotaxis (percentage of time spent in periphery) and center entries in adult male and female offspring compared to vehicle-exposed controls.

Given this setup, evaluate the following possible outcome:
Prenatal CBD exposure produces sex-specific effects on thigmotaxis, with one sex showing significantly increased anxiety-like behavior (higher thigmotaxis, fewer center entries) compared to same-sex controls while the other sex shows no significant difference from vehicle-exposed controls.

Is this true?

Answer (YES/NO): NO